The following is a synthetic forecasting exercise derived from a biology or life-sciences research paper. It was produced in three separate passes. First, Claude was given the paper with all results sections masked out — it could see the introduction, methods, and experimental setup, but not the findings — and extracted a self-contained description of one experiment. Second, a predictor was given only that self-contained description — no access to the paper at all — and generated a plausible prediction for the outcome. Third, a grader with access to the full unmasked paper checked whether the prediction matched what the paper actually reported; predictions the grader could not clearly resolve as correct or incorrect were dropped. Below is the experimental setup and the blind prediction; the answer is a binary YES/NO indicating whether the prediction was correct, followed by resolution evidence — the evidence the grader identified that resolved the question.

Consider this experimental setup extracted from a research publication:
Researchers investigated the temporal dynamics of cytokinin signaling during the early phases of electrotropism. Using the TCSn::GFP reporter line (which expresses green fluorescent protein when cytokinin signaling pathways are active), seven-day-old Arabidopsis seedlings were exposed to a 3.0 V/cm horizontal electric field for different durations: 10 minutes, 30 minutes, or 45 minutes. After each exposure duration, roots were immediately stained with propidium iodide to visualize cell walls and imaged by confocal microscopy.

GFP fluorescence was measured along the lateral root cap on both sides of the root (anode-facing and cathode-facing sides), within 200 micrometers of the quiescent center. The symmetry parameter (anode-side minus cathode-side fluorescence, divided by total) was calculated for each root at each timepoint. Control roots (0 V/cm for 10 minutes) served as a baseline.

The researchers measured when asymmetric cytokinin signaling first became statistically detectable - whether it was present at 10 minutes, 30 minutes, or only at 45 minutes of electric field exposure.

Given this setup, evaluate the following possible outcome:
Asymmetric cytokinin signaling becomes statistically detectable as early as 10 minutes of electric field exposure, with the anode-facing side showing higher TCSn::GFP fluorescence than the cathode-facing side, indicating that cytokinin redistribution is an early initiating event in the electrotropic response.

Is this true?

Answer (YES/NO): NO